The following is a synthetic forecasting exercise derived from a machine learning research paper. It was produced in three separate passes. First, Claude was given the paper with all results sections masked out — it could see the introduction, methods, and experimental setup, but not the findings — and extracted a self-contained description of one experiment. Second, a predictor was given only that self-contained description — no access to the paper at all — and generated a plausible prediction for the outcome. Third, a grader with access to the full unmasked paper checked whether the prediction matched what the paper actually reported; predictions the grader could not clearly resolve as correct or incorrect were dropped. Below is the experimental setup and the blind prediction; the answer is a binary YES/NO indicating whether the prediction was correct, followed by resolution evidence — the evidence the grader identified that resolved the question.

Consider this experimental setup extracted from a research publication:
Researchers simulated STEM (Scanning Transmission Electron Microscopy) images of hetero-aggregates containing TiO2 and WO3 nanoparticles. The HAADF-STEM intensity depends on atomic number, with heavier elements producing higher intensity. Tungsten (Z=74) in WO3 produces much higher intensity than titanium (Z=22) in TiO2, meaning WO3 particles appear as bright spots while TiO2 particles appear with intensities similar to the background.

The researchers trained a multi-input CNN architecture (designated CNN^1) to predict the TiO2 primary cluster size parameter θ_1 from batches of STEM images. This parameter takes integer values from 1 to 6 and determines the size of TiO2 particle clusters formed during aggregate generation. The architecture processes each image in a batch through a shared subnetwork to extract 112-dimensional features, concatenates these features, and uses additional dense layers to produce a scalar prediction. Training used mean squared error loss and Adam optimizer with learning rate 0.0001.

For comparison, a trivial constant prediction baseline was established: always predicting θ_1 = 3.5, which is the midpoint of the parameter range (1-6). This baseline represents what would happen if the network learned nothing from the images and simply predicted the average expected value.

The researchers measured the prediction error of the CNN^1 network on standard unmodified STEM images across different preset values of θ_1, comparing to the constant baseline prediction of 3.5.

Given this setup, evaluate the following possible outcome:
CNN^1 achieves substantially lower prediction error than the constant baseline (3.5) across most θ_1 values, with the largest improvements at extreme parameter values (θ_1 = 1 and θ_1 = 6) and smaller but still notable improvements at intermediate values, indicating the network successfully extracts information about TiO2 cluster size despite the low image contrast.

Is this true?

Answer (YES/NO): NO